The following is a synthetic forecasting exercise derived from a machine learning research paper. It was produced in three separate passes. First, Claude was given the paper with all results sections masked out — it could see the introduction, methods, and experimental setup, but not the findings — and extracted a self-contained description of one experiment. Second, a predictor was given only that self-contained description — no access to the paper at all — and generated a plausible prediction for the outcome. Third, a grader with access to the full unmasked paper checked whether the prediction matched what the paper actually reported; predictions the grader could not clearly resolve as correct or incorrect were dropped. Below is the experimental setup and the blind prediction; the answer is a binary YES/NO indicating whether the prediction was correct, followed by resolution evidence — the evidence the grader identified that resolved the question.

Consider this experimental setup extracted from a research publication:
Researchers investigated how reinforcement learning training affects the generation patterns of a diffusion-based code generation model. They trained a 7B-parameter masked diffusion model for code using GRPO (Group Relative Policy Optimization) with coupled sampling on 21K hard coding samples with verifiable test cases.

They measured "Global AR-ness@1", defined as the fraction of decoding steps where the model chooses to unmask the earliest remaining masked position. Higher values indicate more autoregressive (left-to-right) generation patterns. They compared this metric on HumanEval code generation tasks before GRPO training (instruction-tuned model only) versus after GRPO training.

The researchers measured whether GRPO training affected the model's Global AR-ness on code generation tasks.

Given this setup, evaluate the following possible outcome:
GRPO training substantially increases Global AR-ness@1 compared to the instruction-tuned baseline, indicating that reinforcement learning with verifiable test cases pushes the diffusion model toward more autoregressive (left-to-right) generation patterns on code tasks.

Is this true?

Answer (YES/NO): NO